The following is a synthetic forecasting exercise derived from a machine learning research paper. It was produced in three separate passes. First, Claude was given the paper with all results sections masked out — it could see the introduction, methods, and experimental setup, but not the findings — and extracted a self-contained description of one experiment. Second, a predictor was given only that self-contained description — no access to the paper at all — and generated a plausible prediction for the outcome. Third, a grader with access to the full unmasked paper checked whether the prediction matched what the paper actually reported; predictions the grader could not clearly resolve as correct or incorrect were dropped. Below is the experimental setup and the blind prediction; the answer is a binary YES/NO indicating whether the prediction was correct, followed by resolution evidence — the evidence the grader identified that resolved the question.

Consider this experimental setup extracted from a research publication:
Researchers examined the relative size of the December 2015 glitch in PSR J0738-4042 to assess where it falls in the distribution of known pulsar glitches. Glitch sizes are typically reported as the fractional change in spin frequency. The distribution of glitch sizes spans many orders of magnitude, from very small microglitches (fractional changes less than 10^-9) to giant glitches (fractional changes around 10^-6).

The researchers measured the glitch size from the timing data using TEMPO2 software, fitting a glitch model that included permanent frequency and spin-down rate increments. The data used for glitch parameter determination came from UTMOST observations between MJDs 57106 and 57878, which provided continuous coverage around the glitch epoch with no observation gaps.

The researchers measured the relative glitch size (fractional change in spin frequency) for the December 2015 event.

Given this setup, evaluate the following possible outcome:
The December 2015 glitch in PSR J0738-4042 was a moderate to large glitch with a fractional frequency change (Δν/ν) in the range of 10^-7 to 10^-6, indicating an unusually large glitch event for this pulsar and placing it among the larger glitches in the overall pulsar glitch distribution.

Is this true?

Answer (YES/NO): NO